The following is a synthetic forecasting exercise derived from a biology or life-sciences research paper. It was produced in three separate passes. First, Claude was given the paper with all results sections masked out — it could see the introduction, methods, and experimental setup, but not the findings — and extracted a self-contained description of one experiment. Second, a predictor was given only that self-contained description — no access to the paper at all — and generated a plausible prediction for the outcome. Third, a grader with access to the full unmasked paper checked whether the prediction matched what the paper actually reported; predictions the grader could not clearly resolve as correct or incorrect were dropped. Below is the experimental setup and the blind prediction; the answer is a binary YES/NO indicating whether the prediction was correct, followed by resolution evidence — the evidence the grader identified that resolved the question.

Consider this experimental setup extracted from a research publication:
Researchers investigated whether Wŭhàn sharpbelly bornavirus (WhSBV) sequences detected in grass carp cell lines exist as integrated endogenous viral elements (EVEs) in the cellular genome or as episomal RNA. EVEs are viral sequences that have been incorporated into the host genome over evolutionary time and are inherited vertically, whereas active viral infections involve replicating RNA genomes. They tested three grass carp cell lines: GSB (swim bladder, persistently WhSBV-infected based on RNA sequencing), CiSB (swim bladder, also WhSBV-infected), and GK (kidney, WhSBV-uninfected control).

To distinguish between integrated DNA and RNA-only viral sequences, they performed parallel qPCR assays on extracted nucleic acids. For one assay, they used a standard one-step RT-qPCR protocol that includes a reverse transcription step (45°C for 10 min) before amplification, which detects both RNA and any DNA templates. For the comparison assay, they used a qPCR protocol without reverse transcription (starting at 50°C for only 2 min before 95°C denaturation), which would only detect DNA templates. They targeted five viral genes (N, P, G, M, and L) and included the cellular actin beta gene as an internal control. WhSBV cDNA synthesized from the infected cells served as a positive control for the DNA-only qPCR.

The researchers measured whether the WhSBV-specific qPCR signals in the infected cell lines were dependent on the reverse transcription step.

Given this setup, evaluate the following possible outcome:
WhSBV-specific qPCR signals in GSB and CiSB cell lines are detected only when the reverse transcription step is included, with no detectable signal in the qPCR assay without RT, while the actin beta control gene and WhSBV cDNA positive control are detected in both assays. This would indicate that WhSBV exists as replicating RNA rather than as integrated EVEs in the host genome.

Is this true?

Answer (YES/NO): YES